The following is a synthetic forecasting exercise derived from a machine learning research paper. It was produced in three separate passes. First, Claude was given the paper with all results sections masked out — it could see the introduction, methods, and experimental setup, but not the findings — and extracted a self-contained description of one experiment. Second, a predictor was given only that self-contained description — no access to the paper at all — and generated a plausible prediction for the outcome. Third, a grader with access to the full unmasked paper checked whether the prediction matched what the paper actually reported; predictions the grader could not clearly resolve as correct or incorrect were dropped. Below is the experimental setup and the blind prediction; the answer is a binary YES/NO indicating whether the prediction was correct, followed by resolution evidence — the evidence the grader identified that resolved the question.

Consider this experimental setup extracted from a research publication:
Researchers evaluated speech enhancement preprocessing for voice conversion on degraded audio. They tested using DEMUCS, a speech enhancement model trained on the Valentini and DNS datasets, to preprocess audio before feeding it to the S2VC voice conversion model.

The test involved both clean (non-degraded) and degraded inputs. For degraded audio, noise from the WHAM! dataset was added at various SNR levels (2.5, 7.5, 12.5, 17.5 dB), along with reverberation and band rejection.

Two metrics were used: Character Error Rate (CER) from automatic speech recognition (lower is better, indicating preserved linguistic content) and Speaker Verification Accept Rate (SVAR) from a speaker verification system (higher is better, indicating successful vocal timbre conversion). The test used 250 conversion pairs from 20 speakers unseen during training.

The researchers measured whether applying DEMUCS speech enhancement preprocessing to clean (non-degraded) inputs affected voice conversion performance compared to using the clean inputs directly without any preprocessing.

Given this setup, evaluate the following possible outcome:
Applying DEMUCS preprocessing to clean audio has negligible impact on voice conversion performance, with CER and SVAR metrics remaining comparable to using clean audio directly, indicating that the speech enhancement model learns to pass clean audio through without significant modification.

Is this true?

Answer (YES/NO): NO